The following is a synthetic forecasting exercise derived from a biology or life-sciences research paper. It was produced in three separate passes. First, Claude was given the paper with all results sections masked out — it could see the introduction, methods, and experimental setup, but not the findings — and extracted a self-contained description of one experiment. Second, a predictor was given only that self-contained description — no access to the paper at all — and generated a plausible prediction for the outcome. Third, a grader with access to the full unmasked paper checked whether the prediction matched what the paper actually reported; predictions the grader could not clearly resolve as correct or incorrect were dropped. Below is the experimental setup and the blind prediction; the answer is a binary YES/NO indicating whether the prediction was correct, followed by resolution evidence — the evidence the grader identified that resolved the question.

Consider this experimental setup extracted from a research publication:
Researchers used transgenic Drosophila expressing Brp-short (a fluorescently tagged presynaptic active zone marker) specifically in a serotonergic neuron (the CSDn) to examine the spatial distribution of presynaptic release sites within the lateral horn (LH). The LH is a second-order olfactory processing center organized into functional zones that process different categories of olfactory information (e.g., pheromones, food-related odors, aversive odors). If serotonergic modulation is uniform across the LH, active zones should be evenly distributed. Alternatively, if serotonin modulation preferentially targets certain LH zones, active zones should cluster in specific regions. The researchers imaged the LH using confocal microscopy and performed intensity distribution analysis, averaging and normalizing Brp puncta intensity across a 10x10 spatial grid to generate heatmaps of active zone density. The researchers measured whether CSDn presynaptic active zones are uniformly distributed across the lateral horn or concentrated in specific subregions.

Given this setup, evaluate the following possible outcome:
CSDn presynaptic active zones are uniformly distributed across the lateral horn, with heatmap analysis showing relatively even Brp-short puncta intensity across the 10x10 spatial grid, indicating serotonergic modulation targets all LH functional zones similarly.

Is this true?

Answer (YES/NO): NO